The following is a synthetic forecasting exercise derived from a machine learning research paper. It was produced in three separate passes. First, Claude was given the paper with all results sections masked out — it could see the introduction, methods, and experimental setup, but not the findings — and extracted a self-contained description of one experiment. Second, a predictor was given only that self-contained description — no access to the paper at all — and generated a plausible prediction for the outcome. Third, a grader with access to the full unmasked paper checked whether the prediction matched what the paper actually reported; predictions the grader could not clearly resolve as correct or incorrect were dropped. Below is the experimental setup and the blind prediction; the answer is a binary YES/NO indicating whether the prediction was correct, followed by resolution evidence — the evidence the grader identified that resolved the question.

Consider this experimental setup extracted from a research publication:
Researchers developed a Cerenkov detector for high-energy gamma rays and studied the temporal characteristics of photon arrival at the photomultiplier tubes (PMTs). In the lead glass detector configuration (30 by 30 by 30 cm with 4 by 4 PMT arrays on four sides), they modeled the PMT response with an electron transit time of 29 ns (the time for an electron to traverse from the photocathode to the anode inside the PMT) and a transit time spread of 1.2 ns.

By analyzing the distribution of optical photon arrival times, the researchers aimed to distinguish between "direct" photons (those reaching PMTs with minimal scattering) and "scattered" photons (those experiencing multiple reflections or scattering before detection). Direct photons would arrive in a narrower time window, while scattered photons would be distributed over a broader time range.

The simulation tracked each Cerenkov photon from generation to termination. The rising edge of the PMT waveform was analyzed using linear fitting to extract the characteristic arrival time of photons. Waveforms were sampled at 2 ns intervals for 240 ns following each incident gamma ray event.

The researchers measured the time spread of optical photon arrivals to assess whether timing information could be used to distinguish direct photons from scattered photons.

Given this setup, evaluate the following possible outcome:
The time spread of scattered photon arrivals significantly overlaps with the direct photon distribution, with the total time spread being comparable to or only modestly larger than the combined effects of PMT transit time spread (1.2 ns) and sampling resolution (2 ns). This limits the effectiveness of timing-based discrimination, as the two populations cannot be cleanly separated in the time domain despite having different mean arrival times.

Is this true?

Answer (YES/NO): NO